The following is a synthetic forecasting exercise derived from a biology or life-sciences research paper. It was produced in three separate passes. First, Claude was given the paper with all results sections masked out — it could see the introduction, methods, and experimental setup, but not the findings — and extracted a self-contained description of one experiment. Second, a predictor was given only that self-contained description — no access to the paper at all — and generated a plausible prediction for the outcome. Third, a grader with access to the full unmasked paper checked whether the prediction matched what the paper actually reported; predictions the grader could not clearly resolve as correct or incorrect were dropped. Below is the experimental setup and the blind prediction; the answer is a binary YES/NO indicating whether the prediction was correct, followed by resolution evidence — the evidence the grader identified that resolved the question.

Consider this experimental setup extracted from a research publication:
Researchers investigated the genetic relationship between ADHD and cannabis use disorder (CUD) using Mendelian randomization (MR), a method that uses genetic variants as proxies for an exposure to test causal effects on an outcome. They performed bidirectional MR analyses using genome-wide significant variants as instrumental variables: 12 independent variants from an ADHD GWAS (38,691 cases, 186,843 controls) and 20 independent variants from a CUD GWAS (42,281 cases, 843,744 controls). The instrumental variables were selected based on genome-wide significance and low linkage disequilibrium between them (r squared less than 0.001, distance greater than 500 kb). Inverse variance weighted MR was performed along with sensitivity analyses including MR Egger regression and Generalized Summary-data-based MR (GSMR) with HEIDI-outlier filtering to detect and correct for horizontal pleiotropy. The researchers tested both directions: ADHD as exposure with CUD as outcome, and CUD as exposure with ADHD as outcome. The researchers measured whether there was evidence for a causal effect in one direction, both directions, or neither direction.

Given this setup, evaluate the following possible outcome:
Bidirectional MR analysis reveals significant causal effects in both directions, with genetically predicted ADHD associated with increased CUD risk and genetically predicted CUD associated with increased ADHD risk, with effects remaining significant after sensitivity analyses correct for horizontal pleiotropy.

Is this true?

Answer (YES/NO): YES